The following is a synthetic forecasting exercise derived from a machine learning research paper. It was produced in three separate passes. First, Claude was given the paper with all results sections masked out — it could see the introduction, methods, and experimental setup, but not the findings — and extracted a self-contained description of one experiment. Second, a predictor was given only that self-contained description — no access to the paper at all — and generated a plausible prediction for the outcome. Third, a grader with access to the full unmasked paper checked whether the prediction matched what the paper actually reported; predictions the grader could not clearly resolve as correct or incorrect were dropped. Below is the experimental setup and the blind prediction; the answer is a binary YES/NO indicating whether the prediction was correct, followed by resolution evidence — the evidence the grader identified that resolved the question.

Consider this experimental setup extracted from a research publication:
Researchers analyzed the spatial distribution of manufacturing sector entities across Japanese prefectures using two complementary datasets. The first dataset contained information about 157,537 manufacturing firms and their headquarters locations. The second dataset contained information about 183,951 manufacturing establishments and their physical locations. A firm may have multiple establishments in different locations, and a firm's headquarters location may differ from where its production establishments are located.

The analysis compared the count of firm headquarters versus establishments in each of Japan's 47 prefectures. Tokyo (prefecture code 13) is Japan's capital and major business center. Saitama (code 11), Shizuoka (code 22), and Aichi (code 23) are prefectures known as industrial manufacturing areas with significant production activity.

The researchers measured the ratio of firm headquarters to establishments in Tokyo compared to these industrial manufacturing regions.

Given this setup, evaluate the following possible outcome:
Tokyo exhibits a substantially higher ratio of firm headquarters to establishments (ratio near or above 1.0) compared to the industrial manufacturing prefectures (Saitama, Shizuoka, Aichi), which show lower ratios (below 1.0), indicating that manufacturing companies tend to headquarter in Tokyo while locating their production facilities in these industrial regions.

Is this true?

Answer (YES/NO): YES